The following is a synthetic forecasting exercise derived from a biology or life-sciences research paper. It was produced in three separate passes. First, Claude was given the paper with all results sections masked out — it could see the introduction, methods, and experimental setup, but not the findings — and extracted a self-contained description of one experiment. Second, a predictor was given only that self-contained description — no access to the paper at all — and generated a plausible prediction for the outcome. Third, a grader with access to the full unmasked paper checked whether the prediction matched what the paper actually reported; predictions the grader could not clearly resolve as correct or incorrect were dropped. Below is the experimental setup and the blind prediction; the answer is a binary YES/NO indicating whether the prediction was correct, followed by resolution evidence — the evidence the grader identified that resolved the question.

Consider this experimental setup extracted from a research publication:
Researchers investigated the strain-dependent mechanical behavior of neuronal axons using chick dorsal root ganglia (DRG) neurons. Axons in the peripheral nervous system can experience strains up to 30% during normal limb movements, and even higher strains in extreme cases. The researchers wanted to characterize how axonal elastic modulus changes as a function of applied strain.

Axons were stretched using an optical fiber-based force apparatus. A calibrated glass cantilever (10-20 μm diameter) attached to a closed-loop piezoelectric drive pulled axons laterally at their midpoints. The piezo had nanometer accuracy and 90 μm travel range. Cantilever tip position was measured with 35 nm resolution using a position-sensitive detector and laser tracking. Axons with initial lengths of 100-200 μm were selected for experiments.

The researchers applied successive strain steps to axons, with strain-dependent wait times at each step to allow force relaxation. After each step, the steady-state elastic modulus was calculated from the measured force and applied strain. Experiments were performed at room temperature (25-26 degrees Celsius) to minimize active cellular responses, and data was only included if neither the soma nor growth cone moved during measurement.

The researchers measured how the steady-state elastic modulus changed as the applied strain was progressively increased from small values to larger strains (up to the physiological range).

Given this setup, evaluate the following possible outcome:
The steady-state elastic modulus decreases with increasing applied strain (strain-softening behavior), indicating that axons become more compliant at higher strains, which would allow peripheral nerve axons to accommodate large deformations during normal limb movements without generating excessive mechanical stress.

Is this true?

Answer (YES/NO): YES